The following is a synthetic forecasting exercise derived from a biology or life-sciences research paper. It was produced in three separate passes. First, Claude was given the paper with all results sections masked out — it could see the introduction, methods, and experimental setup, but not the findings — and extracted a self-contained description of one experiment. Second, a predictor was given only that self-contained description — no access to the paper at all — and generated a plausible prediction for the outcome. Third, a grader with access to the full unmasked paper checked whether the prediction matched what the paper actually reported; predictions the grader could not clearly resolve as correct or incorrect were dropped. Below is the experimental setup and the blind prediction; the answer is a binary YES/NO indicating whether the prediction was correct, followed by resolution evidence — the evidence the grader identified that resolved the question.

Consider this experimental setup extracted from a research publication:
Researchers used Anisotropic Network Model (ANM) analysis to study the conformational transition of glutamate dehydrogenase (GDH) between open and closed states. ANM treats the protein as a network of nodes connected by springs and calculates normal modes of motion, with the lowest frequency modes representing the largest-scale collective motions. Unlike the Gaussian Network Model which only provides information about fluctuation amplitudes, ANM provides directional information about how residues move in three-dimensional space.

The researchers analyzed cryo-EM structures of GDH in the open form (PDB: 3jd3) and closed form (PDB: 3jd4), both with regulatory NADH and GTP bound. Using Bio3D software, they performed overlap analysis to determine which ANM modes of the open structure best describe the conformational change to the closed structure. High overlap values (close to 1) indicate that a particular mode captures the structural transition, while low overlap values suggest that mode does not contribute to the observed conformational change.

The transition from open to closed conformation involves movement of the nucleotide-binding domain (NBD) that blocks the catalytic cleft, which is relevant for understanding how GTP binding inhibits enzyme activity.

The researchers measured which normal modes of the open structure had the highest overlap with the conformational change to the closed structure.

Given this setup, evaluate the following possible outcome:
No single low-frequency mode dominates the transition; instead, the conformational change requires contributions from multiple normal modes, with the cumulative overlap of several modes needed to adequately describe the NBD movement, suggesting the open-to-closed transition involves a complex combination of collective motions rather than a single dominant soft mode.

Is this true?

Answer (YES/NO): NO